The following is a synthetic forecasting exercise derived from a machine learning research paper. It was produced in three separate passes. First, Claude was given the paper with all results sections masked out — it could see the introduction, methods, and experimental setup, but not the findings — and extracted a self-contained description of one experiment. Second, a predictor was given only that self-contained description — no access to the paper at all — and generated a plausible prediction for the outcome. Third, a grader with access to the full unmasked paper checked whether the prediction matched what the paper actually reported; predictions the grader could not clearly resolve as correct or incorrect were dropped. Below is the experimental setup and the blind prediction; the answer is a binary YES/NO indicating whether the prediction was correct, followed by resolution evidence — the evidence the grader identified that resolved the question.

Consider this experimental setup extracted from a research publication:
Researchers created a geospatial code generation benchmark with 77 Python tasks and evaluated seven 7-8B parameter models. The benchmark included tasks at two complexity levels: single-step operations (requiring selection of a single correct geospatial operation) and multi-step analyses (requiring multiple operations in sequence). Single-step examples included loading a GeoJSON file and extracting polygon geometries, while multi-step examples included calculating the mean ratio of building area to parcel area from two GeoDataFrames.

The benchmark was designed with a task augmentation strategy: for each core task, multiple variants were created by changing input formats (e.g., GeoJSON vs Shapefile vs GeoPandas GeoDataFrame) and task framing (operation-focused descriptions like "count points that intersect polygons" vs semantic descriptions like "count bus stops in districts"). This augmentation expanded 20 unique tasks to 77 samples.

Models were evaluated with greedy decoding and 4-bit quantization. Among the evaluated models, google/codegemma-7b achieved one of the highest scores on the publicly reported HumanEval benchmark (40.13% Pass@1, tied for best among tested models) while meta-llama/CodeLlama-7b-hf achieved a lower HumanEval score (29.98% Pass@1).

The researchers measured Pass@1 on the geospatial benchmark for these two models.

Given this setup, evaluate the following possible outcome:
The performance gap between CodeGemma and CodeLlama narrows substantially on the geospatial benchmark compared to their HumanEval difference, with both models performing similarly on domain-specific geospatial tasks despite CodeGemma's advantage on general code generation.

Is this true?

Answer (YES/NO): NO